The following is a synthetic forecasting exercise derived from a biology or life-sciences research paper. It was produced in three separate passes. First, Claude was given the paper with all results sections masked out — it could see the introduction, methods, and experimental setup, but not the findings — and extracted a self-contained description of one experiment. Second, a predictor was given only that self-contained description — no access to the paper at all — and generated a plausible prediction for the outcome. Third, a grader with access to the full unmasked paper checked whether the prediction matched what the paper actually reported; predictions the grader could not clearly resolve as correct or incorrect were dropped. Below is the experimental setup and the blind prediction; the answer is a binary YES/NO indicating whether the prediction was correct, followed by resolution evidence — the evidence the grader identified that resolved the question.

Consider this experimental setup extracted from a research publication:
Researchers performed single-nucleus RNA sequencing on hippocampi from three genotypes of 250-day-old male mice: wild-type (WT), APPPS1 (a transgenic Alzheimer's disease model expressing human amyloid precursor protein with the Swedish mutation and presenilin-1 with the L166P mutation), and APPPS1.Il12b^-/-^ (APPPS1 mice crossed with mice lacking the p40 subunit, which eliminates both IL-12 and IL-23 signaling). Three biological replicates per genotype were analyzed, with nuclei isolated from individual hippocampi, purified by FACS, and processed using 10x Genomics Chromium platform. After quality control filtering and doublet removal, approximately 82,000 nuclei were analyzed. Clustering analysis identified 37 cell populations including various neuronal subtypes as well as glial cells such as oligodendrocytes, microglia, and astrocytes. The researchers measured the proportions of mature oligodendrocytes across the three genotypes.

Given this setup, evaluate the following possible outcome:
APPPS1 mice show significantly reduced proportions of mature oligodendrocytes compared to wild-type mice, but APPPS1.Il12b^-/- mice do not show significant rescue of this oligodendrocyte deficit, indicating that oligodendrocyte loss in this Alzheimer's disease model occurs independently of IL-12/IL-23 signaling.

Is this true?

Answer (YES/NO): NO